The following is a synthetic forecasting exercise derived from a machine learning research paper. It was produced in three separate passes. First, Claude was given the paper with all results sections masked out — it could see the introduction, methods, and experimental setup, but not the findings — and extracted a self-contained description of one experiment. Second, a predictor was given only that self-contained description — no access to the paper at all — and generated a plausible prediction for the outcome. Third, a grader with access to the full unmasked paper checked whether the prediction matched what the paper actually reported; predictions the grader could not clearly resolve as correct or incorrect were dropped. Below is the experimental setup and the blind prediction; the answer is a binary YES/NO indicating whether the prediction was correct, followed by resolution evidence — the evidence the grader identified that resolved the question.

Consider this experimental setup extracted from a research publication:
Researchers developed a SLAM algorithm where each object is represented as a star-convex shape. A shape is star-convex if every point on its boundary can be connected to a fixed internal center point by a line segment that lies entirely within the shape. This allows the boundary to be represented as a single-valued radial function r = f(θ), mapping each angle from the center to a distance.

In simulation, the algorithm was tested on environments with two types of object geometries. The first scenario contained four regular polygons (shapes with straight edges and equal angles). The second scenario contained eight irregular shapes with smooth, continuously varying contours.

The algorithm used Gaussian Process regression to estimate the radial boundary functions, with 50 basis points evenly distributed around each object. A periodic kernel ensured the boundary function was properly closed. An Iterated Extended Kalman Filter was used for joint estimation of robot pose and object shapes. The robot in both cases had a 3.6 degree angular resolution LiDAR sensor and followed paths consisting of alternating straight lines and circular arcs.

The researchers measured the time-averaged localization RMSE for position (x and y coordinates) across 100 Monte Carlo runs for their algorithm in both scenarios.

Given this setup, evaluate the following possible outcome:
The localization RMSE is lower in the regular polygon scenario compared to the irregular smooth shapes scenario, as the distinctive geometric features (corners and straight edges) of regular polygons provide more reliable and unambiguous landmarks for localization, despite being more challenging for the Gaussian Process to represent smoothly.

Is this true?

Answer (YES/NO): YES